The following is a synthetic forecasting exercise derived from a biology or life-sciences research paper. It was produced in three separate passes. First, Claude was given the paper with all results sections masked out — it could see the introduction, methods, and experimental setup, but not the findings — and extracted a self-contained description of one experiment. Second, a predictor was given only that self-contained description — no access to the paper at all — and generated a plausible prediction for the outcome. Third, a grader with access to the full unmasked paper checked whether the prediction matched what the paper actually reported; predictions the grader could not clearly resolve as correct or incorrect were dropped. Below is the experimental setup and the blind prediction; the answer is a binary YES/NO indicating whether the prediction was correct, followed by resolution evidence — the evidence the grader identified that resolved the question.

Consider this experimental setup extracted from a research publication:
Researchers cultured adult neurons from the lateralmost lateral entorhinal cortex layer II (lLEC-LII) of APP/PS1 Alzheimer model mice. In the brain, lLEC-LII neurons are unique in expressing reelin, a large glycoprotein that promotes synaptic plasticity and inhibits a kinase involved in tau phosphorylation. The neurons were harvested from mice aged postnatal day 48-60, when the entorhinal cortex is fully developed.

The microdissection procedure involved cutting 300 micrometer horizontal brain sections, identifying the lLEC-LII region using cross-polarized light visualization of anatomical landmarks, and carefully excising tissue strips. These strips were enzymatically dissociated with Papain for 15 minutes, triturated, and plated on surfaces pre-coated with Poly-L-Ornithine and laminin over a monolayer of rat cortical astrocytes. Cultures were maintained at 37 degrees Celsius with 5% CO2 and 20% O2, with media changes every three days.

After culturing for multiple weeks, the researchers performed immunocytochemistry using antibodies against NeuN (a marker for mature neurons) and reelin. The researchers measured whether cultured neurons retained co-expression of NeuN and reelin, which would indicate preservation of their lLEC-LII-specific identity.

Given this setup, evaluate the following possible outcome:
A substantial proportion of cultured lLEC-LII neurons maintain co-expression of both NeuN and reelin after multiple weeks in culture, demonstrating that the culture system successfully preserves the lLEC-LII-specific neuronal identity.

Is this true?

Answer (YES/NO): YES